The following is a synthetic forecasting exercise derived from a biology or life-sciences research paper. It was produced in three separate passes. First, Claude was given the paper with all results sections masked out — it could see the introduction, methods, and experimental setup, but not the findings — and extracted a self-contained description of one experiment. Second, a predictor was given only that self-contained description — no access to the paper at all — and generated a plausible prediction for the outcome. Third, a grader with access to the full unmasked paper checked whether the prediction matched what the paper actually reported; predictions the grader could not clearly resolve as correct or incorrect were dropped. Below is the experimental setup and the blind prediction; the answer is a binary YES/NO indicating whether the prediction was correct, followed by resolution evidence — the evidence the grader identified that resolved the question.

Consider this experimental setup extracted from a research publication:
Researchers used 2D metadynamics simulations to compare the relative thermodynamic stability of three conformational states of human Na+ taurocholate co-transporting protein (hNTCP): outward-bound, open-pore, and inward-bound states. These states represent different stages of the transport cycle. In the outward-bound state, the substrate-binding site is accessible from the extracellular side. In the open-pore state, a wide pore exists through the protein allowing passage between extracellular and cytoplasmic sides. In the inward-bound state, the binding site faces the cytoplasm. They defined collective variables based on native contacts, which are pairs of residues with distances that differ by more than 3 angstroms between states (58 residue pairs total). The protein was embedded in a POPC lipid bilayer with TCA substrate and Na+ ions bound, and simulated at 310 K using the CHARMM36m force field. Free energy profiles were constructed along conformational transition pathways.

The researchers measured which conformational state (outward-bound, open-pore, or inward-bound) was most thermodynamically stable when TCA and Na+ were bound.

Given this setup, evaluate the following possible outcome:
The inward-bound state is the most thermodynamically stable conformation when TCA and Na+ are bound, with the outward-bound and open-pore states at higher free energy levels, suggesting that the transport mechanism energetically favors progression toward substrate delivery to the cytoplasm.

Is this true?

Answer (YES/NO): NO